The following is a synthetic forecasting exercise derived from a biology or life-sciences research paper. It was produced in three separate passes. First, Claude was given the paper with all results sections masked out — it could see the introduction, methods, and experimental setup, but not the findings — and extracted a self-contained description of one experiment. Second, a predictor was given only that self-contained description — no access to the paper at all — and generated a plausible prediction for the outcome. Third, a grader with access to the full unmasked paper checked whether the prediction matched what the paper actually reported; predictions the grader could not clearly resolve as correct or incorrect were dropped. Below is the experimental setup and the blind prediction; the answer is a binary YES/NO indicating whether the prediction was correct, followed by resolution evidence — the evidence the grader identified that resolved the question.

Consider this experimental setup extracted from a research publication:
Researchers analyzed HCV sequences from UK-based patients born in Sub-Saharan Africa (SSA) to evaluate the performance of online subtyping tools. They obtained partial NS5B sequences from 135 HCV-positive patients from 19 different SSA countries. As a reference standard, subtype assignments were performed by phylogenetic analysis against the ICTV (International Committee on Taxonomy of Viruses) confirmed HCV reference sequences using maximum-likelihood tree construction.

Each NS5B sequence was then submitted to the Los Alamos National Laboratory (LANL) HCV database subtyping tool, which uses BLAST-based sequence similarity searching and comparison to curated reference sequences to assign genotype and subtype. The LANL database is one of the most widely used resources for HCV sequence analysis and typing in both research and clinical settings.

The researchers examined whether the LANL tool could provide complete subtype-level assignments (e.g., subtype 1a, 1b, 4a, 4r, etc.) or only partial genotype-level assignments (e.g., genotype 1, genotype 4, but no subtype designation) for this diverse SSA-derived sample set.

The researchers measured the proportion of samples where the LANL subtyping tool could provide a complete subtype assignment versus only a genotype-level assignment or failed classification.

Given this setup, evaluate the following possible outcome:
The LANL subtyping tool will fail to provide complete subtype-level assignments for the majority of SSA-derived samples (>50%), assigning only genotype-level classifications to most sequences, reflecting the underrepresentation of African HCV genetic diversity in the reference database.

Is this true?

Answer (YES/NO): NO